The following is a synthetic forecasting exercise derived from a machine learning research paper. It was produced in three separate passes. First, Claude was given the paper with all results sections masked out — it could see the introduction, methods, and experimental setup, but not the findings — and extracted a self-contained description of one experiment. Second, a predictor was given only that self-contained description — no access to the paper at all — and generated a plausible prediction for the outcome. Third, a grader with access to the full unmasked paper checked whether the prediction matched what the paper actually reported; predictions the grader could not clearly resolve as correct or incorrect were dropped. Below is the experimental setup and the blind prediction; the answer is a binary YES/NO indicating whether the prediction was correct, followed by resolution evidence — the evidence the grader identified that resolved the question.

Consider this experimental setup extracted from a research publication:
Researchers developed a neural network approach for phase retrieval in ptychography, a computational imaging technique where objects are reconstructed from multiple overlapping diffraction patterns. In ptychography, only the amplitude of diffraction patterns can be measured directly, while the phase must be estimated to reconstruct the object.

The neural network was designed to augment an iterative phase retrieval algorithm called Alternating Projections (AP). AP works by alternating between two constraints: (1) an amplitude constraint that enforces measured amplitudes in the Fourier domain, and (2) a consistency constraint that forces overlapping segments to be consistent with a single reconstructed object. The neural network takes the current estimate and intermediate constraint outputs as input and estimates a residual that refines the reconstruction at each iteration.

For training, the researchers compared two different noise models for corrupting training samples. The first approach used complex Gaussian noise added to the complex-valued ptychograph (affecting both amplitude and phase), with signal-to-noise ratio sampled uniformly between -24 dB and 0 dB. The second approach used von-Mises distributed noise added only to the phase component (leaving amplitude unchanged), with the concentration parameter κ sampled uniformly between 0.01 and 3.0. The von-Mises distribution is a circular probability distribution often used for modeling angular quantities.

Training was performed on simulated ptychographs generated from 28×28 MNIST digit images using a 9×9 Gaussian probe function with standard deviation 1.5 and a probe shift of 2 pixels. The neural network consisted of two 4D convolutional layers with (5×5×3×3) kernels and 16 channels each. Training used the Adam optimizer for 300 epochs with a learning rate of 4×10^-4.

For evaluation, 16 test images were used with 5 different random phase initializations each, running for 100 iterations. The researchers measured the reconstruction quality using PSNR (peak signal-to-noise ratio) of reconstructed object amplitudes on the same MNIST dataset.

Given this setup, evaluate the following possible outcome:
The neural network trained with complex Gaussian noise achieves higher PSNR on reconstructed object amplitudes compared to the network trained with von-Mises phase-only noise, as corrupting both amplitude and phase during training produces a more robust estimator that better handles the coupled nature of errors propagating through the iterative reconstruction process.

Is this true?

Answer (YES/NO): NO